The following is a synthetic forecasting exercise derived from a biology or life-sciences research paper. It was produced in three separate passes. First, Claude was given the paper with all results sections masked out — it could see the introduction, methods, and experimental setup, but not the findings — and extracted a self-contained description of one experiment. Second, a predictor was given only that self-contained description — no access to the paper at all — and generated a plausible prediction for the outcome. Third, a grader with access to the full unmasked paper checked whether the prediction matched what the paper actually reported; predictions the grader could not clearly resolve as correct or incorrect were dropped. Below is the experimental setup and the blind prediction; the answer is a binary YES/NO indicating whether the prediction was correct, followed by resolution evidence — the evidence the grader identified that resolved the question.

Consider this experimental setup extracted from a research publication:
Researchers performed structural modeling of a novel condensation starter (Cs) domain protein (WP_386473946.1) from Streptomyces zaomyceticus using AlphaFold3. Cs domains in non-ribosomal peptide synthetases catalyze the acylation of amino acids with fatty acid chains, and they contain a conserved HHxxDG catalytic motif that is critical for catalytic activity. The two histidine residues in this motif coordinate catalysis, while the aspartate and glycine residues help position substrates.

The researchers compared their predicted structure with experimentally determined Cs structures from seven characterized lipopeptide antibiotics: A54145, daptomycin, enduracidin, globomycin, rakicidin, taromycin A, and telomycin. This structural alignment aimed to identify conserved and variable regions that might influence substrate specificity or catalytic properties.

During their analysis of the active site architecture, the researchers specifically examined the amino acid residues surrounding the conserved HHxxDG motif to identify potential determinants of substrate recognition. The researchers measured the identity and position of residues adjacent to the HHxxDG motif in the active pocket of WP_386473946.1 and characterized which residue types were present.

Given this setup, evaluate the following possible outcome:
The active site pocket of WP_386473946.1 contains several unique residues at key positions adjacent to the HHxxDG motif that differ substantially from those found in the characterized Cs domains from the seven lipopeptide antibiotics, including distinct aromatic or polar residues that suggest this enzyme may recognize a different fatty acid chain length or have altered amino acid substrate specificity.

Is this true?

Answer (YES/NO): NO